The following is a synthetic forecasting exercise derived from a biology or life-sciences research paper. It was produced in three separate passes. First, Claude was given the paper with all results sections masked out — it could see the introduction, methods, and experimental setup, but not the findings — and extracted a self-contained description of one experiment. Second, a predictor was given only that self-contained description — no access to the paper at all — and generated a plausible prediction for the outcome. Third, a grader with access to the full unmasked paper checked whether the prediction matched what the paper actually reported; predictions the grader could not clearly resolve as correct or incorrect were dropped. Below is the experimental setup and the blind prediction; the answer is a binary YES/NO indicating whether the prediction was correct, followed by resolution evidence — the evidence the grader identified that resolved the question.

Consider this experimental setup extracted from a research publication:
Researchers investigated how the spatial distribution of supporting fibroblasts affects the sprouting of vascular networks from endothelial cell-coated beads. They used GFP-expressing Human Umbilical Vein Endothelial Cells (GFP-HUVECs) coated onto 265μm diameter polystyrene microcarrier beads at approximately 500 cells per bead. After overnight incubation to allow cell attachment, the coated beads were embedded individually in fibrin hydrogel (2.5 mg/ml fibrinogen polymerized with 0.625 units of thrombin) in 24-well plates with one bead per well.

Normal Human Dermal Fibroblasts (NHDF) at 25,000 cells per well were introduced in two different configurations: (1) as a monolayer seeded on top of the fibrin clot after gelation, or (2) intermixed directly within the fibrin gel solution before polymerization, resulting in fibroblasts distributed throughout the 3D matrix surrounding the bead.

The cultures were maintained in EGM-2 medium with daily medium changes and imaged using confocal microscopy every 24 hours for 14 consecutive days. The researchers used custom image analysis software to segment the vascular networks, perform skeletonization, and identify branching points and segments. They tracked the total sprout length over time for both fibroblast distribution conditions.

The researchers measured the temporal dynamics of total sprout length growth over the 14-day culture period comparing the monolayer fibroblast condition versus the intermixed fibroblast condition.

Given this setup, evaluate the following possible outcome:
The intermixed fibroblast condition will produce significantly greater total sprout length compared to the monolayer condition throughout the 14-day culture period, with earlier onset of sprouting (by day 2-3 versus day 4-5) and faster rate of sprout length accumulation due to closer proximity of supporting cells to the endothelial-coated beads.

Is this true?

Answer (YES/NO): NO